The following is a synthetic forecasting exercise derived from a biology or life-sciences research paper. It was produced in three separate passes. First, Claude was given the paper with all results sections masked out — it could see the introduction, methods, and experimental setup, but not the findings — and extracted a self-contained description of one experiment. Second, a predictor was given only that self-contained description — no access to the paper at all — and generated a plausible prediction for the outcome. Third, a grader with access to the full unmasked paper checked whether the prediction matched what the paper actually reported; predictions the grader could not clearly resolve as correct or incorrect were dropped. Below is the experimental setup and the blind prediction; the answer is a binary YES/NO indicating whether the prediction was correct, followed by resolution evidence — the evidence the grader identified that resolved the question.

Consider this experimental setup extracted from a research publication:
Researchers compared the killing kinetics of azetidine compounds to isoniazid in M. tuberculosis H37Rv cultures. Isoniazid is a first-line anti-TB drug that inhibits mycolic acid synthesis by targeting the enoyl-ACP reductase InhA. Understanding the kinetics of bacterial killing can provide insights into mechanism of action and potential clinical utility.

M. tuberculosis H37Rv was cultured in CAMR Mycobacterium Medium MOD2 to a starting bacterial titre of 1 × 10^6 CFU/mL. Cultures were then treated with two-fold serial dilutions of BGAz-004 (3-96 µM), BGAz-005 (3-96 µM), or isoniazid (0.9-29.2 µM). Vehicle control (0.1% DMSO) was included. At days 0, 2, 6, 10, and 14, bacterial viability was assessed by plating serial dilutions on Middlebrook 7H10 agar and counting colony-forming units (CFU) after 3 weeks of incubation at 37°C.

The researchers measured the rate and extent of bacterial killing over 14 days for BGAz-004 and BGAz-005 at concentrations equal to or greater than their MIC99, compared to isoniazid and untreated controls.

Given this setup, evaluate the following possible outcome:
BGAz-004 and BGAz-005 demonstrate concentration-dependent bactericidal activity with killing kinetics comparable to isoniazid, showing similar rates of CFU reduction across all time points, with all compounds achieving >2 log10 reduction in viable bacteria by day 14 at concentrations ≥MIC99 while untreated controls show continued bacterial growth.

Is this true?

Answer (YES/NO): NO